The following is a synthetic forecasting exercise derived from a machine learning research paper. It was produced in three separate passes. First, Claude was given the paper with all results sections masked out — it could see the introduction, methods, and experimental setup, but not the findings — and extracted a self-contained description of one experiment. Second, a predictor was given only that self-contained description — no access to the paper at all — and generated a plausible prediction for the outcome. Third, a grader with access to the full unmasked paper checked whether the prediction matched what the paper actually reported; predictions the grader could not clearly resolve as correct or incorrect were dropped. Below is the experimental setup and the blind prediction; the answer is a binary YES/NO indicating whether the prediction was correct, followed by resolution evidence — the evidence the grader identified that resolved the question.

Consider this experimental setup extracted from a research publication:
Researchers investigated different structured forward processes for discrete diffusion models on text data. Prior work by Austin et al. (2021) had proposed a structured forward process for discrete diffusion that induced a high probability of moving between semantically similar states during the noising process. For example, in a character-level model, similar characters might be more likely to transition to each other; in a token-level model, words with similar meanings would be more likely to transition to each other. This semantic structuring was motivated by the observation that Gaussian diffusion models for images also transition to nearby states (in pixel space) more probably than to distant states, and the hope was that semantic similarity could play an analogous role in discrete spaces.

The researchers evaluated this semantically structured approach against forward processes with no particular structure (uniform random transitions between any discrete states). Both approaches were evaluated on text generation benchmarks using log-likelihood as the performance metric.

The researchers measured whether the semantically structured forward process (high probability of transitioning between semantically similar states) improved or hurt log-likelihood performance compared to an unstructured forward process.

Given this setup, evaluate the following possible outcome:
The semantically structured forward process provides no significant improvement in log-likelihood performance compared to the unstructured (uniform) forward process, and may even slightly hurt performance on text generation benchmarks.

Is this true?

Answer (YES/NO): YES